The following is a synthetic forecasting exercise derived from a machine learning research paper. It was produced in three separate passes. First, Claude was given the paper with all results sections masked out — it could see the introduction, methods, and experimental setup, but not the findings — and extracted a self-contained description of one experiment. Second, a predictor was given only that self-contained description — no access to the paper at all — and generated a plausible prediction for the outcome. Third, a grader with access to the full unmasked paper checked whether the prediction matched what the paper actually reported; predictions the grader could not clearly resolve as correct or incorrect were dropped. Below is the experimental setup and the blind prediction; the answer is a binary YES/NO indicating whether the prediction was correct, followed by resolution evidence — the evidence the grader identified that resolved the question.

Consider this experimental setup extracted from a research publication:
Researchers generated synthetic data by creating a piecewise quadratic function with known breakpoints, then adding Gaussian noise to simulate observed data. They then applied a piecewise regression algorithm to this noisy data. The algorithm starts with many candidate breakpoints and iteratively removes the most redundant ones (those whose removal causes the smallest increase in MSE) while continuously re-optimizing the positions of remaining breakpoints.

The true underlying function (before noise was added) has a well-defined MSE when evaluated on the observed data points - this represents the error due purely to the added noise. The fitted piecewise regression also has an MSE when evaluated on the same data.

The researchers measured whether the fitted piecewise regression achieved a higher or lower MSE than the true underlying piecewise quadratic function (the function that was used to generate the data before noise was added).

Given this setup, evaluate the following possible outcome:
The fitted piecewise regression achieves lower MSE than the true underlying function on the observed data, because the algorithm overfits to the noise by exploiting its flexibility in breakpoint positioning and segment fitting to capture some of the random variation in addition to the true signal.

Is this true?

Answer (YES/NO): YES